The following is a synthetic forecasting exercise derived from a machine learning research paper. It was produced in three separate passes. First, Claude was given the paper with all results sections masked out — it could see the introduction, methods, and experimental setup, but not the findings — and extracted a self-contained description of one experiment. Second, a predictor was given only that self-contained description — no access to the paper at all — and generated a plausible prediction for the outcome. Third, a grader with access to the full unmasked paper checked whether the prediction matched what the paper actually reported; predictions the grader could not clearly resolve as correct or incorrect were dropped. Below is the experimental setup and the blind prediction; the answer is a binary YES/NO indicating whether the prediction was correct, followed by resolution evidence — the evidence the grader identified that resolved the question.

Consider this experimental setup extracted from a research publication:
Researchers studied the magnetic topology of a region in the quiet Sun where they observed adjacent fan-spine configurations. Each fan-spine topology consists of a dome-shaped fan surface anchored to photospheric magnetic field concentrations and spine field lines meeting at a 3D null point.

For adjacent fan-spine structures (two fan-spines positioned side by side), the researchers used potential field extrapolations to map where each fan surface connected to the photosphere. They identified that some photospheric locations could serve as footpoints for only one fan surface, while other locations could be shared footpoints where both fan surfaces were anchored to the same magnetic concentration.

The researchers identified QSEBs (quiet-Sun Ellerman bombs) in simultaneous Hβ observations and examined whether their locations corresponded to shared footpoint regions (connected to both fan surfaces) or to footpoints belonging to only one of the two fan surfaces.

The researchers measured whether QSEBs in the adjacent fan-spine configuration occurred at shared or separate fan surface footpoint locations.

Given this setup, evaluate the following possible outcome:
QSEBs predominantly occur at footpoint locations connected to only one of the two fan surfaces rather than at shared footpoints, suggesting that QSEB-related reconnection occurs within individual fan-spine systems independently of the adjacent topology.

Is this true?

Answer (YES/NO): NO